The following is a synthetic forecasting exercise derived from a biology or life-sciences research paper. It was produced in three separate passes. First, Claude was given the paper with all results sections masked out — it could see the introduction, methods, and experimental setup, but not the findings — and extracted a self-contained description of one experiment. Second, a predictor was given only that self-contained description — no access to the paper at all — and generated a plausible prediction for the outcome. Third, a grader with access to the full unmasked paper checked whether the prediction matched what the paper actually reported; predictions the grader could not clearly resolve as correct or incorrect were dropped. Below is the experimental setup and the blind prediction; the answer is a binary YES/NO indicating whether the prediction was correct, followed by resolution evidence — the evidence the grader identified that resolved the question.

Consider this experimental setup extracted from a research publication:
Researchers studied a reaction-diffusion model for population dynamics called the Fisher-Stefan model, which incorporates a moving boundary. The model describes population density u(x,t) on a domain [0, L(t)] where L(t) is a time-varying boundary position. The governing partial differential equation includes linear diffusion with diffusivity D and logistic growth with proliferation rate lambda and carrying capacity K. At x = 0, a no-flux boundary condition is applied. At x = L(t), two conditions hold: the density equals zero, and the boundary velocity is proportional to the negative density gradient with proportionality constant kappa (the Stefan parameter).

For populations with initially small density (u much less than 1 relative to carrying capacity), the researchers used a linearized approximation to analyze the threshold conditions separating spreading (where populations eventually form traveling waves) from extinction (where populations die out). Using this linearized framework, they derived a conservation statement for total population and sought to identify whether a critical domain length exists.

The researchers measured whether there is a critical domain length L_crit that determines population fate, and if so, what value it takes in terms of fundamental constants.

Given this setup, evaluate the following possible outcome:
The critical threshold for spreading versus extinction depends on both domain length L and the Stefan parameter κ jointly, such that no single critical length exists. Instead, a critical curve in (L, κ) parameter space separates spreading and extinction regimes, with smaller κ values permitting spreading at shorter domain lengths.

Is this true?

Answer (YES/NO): NO